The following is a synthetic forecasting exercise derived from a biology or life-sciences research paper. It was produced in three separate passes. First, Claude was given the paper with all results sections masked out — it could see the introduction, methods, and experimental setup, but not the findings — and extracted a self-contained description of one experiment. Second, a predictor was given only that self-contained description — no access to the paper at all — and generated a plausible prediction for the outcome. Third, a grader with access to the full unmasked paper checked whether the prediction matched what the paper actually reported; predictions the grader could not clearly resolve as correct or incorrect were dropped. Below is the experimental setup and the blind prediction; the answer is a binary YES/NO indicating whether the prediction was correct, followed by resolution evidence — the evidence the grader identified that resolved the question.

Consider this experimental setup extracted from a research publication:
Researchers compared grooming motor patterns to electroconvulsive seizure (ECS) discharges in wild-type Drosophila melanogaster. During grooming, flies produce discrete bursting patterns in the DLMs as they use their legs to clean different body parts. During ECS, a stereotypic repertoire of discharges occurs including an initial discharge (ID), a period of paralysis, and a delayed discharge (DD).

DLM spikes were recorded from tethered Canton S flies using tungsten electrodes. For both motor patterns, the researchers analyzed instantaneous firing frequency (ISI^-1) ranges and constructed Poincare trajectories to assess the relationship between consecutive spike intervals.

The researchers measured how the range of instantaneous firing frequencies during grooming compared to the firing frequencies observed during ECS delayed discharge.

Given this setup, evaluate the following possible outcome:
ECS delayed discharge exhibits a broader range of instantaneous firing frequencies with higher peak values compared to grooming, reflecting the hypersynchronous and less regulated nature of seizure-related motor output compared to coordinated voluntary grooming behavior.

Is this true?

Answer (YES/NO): NO